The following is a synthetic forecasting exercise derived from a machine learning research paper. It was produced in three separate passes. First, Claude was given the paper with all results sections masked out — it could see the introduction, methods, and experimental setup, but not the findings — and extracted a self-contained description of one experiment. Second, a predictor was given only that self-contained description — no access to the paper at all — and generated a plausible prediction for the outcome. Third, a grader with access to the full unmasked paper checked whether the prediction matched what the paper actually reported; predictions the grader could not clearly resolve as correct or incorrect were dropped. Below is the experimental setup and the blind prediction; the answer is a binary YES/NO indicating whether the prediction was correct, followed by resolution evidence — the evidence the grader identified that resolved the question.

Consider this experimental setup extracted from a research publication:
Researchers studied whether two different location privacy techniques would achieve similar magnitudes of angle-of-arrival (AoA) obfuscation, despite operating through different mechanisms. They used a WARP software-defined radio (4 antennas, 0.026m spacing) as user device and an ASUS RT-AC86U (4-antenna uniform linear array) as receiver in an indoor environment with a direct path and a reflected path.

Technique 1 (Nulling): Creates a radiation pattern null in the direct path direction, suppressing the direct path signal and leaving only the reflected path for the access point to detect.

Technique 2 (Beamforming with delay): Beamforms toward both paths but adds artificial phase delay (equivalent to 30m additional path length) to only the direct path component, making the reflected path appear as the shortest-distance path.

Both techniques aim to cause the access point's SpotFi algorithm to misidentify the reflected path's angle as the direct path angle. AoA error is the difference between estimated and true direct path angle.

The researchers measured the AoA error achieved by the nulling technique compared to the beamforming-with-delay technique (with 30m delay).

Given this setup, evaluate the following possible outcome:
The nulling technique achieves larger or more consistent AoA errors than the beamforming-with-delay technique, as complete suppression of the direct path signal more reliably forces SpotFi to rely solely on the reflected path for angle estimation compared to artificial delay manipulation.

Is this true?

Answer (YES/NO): NO